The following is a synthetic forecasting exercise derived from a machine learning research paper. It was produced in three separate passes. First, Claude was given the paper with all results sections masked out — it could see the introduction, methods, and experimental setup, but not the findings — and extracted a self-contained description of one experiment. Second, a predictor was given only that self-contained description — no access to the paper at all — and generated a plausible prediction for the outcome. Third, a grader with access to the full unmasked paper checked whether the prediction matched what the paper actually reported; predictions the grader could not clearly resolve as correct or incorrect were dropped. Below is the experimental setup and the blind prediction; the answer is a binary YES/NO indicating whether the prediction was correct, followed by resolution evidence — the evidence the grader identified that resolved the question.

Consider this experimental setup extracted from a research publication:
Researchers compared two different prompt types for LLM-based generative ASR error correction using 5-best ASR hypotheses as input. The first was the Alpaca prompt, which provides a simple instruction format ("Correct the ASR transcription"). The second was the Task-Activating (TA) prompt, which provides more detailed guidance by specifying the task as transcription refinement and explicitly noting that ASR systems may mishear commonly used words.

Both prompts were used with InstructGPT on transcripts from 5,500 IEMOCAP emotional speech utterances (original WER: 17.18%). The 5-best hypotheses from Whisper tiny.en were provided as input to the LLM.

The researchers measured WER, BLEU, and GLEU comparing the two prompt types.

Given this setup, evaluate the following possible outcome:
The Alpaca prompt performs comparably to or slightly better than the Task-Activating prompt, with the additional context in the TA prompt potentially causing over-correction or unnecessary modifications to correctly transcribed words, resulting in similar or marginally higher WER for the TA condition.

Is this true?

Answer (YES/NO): NO